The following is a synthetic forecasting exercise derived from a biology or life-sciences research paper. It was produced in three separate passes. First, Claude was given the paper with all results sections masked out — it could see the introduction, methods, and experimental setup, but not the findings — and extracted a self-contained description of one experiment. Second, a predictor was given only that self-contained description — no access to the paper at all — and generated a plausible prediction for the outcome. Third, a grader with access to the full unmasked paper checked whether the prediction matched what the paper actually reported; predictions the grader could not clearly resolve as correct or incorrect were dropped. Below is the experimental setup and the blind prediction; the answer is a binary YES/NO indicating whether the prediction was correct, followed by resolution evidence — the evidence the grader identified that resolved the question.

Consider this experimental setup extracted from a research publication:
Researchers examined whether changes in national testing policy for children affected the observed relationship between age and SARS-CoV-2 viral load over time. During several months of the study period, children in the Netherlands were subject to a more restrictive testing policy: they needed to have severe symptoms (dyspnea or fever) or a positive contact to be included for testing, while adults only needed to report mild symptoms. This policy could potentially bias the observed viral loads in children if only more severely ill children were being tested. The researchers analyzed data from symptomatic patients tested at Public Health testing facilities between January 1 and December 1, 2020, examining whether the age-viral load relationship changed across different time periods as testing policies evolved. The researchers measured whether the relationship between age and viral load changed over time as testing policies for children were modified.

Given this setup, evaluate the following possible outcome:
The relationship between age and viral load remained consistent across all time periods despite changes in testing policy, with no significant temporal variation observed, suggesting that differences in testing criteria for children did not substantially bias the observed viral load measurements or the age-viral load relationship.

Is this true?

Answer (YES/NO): YES